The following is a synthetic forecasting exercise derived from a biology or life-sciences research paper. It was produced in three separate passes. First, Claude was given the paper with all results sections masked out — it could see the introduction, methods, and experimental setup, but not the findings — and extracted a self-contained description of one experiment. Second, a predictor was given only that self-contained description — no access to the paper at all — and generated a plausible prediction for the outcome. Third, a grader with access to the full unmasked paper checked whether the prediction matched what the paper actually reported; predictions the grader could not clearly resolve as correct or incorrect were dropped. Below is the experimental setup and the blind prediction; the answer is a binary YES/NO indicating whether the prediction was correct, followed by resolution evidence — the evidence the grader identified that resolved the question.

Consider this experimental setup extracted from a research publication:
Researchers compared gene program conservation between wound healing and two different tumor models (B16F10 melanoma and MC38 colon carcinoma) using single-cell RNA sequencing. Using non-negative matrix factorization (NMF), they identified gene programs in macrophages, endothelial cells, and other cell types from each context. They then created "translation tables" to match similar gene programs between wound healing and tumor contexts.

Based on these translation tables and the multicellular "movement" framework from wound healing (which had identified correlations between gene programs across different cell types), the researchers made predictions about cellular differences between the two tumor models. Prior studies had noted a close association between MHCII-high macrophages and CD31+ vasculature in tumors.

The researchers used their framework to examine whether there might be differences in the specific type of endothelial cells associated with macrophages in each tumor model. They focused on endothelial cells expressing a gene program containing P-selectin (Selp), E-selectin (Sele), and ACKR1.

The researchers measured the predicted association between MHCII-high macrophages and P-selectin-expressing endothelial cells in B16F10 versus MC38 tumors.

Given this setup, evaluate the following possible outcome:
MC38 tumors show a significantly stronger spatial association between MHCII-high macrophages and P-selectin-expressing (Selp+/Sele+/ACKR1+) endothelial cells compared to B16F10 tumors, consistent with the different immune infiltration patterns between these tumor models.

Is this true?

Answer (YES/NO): NO